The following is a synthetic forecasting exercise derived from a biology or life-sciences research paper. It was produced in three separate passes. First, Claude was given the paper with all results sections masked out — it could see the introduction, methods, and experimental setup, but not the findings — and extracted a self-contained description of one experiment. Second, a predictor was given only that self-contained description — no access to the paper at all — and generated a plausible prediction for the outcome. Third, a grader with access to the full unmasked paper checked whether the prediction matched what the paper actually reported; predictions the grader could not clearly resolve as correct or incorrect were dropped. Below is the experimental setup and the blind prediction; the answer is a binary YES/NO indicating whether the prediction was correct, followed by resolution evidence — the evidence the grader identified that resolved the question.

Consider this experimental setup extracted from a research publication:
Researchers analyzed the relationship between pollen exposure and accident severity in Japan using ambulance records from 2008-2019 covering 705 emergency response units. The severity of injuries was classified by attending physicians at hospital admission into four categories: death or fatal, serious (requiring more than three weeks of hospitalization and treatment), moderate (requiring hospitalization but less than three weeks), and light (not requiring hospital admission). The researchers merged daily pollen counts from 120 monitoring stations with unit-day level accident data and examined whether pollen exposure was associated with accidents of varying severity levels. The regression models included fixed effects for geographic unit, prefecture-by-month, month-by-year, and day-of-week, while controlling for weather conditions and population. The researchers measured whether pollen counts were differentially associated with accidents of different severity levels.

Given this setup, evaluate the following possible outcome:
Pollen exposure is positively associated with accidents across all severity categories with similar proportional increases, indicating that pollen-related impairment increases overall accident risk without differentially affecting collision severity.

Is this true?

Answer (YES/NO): NO